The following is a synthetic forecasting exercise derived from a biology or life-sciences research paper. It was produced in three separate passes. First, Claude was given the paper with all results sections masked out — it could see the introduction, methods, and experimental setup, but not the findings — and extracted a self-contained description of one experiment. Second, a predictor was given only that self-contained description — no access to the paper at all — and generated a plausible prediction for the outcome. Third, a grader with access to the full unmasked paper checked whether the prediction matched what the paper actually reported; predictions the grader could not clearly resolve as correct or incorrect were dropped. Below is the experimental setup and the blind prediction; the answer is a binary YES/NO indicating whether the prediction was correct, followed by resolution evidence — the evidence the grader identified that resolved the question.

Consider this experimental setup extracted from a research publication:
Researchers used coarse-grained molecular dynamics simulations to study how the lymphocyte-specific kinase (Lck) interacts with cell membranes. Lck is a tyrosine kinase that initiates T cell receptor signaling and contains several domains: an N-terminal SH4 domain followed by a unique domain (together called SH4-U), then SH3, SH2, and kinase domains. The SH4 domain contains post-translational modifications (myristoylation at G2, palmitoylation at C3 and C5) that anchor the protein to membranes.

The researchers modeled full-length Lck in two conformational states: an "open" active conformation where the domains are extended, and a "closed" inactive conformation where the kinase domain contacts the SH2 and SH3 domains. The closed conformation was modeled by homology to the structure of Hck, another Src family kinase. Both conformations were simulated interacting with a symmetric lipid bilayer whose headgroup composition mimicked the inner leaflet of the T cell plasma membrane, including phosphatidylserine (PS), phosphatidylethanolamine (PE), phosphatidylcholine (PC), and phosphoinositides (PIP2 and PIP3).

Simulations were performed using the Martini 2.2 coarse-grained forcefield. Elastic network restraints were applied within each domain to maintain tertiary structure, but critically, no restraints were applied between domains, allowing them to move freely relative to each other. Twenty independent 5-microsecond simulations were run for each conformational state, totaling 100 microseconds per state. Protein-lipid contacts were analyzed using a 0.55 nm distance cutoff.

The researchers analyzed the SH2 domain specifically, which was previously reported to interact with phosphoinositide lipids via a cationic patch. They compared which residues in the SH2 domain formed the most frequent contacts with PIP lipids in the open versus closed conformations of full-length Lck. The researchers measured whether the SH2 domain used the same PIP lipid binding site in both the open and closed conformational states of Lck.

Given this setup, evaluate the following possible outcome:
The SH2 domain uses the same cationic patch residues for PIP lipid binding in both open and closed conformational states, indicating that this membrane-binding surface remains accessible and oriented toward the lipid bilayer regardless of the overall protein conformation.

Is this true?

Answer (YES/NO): NO